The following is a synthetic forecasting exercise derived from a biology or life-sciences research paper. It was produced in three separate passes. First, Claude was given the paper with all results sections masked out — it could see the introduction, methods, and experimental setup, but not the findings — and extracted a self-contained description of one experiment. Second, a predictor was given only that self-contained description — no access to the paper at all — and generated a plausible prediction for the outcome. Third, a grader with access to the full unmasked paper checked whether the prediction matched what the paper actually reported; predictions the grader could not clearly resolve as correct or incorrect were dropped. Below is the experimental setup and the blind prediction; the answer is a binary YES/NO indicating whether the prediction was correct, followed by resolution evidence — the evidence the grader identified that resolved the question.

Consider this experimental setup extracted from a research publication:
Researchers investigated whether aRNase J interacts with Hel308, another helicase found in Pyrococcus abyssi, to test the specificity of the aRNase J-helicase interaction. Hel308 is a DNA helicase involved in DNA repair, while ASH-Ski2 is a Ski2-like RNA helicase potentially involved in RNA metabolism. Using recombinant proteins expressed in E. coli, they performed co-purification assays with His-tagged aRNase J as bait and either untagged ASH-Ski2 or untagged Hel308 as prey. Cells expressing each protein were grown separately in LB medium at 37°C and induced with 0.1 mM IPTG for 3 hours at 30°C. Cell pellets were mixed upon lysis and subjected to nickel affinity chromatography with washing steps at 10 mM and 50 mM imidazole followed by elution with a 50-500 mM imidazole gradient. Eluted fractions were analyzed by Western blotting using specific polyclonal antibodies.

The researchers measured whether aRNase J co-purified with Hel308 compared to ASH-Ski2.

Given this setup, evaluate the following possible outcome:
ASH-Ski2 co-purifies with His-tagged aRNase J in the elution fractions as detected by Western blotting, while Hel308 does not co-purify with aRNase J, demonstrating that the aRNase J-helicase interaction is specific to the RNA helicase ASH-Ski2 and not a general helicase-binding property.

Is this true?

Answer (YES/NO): YES